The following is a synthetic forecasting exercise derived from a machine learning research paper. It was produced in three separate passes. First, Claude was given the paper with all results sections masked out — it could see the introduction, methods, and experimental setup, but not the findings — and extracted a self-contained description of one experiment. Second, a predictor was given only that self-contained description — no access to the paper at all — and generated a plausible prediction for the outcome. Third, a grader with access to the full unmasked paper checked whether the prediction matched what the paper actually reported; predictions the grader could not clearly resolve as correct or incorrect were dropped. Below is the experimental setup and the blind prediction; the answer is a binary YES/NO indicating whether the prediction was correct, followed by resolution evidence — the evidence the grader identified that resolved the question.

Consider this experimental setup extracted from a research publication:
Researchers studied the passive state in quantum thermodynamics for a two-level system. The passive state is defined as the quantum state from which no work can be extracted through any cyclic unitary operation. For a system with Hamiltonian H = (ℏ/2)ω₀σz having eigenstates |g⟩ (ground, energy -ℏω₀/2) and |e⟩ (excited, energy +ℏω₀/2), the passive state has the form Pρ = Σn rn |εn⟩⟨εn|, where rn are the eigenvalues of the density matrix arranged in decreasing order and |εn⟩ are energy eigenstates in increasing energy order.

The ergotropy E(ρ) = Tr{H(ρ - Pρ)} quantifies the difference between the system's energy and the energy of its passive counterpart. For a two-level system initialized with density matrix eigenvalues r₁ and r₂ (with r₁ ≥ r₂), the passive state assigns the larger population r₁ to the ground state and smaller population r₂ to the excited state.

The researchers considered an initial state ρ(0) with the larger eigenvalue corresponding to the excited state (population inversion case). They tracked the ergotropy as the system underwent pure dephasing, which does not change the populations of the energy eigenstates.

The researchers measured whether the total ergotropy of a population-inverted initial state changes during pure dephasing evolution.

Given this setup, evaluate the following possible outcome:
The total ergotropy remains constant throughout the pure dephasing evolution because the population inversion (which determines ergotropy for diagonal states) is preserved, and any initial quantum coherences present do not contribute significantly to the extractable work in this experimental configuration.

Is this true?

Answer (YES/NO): NO